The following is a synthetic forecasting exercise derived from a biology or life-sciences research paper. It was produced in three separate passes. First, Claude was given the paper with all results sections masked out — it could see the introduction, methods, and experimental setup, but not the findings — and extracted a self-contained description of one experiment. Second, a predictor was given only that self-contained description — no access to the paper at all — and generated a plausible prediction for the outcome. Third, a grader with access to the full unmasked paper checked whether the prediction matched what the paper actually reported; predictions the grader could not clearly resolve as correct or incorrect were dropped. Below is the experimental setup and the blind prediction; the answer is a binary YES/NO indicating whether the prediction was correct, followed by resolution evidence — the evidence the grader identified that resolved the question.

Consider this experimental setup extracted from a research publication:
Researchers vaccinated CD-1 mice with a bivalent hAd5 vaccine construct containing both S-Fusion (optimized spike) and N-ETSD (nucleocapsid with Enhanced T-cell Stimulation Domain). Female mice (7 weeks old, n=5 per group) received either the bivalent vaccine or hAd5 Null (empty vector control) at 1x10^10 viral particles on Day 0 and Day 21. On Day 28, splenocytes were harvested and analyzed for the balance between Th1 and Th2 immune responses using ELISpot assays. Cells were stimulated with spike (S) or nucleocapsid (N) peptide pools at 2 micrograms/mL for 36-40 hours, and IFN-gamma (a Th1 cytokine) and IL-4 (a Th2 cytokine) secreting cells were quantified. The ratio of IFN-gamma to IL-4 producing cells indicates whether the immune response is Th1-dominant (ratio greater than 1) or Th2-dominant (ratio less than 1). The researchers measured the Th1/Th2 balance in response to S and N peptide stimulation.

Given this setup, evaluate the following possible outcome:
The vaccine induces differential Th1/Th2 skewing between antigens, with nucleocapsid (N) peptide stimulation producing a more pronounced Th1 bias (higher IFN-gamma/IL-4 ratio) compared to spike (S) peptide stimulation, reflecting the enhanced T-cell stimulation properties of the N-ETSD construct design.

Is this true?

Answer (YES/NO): NO